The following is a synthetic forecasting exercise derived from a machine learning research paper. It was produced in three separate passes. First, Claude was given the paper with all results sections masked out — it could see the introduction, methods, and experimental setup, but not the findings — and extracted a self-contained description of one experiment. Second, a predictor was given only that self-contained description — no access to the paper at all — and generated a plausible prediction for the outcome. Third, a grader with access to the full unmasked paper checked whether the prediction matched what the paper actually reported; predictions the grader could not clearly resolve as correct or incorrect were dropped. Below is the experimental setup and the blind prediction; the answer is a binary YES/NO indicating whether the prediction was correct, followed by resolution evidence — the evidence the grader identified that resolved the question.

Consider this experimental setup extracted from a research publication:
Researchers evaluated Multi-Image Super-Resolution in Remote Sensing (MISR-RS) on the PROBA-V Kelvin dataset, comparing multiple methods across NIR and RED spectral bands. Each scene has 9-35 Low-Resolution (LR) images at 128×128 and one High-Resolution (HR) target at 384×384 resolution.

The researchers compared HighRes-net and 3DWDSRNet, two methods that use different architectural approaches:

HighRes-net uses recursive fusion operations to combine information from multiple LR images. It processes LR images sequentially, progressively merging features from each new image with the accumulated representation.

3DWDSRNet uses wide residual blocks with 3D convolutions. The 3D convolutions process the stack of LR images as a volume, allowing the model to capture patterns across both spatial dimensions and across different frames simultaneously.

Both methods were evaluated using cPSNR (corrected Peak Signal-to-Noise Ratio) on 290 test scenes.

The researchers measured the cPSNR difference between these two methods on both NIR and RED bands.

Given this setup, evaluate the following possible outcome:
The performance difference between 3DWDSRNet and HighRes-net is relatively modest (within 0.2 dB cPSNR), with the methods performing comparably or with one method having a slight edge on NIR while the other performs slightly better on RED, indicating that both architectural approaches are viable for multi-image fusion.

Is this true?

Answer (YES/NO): NO